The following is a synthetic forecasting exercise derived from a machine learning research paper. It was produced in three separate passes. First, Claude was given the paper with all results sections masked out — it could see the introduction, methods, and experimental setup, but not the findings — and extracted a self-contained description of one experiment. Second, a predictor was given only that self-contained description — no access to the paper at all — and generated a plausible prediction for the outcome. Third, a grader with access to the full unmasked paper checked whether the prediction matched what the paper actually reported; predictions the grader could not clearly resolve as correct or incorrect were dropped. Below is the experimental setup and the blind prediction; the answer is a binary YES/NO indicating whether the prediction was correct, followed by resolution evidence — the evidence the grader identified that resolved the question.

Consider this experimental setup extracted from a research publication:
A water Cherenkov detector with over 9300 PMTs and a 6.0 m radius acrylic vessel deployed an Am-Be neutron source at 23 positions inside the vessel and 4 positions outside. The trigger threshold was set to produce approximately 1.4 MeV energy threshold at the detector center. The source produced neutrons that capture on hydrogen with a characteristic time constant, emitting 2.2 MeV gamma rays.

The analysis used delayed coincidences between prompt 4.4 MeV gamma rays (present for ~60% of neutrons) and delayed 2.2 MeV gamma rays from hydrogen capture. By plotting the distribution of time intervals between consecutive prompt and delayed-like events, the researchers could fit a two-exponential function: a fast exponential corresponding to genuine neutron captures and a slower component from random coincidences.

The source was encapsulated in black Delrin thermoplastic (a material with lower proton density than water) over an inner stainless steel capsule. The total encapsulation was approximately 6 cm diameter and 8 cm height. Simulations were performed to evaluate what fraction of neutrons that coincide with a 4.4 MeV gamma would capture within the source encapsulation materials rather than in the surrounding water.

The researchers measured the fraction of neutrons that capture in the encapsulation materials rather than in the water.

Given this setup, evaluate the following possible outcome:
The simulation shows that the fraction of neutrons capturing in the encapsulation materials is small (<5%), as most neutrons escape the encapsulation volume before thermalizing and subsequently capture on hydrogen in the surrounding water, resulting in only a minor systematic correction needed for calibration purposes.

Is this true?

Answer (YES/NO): YES